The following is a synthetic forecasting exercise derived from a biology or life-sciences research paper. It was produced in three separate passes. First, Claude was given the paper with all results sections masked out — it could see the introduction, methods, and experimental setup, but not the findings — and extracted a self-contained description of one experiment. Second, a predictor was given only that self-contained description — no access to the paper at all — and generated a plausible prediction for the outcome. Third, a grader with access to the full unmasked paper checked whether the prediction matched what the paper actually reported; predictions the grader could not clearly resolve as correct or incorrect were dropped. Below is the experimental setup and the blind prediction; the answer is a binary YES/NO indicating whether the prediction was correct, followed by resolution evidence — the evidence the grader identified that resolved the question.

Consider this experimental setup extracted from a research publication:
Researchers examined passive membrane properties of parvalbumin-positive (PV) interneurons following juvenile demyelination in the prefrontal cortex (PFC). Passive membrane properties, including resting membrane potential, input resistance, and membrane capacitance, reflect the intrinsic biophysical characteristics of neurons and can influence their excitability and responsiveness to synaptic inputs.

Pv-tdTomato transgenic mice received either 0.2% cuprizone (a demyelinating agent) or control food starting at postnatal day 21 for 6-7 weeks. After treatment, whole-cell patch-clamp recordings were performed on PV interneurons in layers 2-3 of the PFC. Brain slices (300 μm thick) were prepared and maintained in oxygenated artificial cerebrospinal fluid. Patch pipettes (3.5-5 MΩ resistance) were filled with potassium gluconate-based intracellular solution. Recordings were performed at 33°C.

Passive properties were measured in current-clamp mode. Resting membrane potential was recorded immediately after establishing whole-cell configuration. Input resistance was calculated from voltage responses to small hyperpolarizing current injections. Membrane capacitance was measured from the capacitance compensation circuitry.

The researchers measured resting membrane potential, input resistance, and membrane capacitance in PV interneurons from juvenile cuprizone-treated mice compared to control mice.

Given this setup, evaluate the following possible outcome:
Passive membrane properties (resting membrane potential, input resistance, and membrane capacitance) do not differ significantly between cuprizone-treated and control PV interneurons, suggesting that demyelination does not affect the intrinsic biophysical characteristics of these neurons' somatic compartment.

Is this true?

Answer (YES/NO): NO